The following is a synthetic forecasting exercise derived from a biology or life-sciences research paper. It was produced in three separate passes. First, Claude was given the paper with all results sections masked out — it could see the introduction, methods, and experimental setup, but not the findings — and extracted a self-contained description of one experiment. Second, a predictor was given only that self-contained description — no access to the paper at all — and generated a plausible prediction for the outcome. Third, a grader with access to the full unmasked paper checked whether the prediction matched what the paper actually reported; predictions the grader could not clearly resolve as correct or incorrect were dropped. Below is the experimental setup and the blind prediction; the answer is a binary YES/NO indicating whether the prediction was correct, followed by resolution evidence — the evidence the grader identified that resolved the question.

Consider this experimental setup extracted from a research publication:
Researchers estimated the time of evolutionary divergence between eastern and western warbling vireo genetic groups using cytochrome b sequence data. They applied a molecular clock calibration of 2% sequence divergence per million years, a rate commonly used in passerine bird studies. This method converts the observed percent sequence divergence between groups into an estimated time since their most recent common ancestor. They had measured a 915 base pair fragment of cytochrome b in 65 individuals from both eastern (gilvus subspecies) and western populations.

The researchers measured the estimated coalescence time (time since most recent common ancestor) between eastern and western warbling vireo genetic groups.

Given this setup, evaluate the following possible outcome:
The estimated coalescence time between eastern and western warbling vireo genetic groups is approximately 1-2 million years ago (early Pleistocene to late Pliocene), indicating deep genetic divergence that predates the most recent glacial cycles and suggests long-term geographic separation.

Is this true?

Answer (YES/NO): YES